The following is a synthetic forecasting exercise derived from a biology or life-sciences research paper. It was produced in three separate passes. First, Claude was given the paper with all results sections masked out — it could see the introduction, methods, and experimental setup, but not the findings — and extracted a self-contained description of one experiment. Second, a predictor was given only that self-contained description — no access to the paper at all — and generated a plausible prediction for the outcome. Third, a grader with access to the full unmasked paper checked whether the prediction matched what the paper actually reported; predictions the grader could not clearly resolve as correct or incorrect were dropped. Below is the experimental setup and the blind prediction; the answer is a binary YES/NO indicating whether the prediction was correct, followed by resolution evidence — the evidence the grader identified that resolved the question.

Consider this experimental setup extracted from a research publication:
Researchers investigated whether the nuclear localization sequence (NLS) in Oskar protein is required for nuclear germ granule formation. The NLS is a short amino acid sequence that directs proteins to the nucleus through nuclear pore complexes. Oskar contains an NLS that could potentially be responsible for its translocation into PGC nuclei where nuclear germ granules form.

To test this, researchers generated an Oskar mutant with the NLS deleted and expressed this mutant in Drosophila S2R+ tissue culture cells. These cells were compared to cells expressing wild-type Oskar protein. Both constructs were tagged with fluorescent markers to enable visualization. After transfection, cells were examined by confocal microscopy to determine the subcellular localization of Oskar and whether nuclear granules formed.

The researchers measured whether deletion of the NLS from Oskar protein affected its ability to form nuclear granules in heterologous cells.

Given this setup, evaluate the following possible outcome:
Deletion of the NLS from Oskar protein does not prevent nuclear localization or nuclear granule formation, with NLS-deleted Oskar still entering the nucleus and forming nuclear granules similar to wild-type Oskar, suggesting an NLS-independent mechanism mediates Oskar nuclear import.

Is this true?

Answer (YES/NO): NO